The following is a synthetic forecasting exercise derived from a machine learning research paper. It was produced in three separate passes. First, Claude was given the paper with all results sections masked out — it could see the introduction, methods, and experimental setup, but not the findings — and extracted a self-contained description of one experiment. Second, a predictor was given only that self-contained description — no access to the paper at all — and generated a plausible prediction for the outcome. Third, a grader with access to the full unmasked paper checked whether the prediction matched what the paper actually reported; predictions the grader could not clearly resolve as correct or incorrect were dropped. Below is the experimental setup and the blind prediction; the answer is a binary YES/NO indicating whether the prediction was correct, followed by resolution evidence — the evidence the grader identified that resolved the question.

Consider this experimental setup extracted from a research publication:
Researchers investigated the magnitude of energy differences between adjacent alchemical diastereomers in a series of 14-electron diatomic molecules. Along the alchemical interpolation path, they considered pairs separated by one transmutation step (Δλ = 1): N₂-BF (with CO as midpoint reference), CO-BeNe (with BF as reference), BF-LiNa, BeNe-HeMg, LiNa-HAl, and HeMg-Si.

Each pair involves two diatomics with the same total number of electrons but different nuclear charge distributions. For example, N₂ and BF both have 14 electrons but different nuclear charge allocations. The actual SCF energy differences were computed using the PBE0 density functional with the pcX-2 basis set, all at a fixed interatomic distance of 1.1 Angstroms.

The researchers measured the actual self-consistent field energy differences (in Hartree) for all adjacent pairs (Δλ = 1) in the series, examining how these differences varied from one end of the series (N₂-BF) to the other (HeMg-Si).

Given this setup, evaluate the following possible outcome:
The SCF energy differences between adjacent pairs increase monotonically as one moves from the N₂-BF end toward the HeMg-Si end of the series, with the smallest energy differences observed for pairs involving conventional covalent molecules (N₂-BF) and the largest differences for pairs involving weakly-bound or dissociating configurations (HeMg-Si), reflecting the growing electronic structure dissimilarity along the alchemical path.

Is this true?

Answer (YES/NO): YES